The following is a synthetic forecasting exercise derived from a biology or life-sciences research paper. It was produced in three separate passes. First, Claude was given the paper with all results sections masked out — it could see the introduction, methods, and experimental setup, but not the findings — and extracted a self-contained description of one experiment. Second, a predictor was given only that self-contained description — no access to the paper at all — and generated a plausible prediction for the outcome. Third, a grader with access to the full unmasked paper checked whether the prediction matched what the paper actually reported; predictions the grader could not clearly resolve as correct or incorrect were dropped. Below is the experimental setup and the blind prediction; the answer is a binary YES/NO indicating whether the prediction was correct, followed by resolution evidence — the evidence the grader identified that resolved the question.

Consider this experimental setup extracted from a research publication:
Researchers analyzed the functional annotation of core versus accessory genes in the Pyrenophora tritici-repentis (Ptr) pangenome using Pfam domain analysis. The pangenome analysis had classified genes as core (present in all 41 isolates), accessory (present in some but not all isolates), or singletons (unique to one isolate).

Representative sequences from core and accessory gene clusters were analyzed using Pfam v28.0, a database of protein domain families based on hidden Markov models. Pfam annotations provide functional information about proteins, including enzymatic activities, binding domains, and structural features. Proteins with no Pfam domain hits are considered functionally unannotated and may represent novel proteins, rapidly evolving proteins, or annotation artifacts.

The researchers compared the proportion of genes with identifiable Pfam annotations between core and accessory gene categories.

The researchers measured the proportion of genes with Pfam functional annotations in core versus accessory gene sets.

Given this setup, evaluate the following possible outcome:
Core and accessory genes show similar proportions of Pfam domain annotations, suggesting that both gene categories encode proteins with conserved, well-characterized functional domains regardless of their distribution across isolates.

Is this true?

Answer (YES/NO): NO